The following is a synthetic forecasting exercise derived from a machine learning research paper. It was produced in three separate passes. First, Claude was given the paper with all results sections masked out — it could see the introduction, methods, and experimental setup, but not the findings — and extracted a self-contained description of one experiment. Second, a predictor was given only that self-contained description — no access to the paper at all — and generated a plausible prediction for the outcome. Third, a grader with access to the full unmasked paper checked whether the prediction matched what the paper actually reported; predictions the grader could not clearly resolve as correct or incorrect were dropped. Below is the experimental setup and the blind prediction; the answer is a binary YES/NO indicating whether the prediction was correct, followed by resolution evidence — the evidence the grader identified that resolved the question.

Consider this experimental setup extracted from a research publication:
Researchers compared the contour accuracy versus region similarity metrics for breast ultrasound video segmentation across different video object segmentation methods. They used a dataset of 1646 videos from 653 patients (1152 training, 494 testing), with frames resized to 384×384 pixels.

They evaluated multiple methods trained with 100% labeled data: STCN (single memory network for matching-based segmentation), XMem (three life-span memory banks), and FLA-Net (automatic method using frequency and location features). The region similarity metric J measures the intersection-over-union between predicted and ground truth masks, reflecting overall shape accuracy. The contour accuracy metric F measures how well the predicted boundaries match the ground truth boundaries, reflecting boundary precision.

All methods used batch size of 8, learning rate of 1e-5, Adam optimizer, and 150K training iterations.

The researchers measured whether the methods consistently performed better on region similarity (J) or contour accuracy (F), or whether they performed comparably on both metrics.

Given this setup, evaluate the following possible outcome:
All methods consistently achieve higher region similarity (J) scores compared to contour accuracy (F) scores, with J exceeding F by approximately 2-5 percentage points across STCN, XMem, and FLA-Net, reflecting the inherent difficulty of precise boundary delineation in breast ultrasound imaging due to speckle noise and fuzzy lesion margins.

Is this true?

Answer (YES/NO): YES